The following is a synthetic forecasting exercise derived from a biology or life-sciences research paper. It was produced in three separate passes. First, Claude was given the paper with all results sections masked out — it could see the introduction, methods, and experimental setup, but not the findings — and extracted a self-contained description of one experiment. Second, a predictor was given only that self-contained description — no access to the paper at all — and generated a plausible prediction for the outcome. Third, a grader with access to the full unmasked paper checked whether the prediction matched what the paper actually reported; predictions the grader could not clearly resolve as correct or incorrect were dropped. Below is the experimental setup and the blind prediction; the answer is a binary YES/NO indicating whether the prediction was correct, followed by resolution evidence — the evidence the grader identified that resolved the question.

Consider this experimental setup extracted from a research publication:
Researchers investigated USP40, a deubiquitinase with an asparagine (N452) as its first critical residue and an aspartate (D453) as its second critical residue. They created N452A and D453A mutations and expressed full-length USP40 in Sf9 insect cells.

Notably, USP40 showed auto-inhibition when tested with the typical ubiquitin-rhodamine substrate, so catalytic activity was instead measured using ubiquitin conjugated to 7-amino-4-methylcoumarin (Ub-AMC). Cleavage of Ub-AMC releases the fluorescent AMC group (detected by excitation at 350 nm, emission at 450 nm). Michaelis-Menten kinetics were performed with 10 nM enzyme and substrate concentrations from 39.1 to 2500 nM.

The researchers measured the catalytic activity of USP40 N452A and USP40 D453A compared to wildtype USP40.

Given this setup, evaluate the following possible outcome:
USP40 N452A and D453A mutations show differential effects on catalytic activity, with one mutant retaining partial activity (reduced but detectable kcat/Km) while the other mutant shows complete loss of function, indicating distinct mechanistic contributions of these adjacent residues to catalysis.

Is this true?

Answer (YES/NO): YES